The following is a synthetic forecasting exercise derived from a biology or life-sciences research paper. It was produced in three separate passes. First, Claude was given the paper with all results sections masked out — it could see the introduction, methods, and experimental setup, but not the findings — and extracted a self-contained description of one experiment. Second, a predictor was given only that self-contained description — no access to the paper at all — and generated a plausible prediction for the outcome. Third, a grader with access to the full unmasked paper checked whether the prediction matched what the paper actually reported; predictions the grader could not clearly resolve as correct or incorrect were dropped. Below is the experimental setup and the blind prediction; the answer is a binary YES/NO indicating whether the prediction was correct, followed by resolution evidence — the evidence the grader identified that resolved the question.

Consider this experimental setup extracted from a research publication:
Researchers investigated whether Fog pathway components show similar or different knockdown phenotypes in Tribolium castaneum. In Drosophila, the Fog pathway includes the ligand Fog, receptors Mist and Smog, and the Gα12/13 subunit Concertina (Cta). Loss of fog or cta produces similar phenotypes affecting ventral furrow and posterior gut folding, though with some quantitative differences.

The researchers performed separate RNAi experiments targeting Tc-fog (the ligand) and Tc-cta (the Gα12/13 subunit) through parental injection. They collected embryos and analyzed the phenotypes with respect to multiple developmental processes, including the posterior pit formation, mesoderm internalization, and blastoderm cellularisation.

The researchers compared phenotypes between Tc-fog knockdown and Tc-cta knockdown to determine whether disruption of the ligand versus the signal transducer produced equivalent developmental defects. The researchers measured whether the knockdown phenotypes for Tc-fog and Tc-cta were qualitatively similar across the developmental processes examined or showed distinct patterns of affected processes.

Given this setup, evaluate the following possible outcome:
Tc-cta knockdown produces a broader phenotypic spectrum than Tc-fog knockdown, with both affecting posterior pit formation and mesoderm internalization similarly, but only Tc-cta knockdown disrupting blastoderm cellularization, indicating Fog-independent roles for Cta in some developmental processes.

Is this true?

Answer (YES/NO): NO